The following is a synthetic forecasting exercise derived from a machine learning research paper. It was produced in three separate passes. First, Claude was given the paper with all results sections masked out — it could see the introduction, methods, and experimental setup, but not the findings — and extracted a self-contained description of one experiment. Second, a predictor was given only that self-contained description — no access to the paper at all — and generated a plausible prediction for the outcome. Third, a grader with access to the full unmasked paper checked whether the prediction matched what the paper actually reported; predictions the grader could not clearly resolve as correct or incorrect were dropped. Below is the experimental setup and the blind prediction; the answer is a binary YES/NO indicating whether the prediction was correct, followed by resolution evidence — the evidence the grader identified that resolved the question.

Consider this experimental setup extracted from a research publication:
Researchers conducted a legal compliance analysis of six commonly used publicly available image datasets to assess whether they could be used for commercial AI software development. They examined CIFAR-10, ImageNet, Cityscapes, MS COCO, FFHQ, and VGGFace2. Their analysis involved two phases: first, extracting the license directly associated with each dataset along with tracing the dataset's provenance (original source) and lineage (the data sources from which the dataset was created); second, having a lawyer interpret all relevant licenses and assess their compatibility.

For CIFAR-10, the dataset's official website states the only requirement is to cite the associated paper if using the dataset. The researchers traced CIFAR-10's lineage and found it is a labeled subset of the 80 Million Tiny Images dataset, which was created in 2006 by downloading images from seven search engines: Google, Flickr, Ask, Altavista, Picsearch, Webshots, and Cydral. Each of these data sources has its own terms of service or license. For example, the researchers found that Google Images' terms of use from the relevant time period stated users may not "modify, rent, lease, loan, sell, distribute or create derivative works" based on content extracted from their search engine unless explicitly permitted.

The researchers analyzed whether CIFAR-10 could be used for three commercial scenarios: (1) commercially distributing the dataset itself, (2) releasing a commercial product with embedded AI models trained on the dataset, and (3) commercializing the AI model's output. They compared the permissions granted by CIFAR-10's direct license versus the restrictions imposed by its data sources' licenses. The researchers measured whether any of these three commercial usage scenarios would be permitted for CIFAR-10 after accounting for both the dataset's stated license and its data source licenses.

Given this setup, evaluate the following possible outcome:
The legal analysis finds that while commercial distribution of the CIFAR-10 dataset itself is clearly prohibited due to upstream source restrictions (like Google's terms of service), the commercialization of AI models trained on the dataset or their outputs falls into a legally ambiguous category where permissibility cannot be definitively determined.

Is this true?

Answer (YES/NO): NO